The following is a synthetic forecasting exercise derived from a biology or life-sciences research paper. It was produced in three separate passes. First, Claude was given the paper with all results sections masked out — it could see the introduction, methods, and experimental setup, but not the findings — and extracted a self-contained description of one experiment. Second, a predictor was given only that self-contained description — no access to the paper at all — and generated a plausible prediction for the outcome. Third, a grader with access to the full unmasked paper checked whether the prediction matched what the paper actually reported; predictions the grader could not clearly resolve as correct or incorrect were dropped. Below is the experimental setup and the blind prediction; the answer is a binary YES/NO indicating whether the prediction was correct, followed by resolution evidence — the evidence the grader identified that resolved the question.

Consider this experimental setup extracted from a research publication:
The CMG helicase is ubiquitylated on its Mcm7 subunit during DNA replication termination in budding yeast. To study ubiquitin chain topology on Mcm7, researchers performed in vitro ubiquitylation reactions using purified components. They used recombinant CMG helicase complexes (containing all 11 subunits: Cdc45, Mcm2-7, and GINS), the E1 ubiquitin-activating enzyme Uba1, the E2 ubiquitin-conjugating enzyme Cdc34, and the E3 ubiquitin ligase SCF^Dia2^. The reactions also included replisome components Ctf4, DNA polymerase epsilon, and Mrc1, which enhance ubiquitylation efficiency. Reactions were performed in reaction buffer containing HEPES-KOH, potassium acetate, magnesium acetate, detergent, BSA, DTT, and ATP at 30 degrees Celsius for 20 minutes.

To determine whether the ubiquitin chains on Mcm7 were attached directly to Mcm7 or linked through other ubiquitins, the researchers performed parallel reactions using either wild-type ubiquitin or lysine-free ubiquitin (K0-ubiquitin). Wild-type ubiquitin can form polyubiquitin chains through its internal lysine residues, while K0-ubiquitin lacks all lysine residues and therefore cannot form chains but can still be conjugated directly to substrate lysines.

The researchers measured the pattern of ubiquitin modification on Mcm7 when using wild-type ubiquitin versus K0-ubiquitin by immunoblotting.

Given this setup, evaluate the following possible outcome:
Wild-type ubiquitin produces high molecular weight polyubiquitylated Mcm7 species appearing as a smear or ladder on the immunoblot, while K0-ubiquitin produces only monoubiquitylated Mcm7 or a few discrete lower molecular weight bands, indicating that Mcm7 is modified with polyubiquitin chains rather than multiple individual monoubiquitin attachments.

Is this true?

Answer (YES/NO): YES